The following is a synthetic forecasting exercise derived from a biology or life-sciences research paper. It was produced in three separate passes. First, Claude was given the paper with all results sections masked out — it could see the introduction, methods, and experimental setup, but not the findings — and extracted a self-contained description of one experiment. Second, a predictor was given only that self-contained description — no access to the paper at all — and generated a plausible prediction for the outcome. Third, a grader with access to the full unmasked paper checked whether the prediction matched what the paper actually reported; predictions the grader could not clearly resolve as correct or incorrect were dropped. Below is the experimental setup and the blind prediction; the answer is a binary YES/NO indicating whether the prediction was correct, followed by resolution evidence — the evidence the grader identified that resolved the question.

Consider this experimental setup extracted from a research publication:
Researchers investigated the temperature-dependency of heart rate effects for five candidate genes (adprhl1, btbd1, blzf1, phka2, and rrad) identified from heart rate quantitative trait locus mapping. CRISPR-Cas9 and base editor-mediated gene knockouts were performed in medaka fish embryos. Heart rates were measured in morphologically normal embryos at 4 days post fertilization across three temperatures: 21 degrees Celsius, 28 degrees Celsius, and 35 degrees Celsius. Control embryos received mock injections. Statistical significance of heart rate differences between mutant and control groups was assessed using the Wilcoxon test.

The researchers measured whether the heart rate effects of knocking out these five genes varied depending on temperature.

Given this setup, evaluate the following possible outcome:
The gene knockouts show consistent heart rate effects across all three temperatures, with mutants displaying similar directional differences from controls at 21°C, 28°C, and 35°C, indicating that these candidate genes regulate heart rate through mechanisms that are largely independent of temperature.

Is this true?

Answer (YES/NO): NO